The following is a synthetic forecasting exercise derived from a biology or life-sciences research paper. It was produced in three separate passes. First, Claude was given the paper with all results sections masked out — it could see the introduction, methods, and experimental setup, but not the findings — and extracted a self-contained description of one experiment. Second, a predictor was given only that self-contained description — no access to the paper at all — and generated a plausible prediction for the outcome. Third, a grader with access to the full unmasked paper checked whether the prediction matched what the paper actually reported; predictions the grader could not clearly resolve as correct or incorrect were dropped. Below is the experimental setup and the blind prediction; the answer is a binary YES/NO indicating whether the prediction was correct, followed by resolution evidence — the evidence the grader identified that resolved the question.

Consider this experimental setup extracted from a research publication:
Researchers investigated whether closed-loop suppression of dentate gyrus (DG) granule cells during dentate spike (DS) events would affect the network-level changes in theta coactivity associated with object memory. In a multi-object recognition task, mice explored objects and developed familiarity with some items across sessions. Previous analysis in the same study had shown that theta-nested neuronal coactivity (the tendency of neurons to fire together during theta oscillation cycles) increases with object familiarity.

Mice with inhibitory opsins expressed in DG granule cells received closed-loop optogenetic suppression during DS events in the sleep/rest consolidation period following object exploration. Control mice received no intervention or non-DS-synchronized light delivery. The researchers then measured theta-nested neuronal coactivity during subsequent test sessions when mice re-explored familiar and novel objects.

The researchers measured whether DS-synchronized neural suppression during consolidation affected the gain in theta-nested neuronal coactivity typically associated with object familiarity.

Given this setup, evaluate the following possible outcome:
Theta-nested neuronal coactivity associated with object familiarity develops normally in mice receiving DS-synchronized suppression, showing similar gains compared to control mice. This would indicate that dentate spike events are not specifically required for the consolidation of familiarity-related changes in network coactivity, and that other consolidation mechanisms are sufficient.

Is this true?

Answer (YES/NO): NO